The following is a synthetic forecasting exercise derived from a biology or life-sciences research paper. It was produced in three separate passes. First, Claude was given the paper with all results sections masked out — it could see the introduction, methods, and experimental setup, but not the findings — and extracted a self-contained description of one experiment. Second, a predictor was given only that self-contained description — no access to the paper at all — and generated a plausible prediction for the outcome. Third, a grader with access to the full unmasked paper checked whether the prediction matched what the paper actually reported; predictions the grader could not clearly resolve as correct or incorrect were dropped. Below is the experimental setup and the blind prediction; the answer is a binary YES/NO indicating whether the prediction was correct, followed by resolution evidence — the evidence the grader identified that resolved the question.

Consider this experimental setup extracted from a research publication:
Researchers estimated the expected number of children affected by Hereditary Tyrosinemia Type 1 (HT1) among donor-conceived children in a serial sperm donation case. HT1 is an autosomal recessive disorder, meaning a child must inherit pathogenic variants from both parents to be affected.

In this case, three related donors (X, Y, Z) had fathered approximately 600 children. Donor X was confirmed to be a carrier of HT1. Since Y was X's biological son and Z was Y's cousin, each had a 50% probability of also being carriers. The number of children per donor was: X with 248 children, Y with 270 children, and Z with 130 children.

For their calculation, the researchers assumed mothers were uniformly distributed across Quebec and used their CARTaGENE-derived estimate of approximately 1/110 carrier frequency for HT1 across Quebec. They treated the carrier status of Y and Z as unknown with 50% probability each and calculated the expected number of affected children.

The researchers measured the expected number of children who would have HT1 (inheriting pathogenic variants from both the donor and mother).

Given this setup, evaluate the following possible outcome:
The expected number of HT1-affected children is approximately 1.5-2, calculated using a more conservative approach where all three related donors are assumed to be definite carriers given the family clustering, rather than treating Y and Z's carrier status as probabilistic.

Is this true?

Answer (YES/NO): NO